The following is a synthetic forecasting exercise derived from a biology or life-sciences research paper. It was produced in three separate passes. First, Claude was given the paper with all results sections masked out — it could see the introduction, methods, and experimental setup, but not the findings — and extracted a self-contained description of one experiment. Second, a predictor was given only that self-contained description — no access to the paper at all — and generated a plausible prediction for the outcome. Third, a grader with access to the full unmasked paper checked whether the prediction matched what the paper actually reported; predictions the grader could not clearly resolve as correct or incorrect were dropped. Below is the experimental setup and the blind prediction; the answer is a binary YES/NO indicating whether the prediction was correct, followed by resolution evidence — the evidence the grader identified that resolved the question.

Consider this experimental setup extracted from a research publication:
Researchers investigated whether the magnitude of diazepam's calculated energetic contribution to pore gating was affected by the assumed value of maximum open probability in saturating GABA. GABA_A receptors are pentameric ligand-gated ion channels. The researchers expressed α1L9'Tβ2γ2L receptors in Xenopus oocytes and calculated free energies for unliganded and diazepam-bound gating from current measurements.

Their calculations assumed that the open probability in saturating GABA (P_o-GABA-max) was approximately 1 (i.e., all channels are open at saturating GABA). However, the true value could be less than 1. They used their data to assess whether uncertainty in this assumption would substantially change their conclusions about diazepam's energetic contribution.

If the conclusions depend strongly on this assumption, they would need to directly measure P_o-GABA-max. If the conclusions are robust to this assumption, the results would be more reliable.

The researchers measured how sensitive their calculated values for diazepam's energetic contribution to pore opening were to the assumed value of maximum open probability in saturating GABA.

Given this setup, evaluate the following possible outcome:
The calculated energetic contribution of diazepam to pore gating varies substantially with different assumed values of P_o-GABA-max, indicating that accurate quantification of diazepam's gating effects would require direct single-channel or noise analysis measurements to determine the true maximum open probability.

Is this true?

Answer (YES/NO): NO